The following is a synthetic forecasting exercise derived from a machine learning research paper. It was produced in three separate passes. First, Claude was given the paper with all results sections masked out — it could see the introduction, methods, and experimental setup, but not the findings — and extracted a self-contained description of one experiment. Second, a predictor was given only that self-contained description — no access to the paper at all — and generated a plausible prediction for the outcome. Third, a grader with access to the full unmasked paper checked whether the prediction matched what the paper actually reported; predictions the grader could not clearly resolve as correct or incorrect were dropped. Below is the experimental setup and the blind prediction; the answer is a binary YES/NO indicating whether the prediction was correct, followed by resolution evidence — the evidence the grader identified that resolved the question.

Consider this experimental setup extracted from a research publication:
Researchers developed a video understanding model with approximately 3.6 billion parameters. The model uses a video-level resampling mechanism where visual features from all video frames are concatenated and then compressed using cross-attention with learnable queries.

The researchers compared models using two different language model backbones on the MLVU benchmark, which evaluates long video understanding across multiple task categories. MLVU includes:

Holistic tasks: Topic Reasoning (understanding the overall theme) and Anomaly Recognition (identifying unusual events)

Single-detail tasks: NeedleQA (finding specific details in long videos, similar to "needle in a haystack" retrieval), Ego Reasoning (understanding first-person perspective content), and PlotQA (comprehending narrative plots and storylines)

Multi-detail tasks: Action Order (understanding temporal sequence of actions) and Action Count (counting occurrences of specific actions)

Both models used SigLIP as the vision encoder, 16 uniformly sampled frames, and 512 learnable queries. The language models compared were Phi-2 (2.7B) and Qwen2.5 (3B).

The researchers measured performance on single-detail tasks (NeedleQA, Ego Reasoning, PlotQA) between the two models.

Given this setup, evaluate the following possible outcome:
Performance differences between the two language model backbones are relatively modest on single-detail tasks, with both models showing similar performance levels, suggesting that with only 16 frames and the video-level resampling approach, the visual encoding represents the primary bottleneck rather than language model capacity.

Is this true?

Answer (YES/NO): NO